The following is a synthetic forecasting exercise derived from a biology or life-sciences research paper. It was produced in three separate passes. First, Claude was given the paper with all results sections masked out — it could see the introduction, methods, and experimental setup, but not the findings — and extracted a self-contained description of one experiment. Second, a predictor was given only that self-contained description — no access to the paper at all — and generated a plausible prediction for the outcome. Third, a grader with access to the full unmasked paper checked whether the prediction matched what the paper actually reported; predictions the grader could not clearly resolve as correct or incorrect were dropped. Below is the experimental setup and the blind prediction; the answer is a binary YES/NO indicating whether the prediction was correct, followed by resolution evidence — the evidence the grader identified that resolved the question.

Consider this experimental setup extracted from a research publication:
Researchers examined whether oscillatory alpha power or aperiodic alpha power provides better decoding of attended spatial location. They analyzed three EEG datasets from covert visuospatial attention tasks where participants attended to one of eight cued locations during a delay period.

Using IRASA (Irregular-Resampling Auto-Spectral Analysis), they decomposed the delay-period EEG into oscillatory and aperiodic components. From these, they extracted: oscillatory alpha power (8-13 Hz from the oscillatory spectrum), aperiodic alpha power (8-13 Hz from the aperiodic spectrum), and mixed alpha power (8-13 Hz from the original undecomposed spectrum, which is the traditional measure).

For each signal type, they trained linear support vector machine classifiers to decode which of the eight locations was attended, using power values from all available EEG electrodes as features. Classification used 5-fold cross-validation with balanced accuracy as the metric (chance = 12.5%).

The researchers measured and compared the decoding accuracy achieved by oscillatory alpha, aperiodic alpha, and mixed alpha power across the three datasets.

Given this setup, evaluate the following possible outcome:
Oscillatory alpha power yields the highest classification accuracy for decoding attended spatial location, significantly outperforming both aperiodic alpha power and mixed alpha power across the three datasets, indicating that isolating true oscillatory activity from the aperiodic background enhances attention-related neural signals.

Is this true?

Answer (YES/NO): NO